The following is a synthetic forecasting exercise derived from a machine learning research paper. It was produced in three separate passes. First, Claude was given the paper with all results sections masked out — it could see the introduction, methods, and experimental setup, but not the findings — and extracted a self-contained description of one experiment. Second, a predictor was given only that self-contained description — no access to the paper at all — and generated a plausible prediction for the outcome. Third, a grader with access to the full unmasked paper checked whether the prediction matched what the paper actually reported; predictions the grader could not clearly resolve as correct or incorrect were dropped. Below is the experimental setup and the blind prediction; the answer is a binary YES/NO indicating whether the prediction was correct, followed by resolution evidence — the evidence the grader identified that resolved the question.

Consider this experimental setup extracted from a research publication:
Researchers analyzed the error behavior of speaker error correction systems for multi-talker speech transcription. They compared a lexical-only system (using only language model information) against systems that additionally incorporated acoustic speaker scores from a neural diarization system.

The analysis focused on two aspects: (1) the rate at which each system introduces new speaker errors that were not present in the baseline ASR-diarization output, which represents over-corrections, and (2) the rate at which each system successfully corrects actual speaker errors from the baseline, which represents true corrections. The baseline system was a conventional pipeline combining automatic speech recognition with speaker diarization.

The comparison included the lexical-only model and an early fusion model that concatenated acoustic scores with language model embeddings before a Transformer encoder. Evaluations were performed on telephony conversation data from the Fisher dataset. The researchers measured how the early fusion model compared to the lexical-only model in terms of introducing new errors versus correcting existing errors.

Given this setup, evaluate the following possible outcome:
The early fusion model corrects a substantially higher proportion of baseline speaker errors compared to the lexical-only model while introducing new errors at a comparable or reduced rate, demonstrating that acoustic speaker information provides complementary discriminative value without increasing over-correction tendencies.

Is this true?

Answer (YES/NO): YES